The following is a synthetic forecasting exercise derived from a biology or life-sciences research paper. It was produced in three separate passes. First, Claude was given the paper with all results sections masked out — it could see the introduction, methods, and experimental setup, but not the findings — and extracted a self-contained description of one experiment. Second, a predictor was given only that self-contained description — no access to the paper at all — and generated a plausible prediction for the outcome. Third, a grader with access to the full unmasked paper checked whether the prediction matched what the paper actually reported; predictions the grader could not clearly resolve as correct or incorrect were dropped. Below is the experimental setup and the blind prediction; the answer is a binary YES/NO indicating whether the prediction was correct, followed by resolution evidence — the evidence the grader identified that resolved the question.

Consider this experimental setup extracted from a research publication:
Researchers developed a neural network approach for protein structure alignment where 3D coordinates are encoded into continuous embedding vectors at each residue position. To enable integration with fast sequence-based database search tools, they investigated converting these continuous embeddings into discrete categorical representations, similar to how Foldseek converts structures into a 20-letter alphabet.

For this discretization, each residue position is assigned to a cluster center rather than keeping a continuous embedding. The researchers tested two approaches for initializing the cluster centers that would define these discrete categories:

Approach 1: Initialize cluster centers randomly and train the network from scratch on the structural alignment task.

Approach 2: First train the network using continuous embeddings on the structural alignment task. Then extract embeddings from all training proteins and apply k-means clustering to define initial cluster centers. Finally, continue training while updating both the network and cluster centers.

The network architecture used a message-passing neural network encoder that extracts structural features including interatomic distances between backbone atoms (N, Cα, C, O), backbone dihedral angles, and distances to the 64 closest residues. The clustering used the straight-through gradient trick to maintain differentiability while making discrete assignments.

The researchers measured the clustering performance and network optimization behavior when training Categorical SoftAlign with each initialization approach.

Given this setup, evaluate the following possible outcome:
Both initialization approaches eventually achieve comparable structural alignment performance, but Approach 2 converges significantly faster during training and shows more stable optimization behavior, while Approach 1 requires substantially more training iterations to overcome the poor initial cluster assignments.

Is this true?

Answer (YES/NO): NO